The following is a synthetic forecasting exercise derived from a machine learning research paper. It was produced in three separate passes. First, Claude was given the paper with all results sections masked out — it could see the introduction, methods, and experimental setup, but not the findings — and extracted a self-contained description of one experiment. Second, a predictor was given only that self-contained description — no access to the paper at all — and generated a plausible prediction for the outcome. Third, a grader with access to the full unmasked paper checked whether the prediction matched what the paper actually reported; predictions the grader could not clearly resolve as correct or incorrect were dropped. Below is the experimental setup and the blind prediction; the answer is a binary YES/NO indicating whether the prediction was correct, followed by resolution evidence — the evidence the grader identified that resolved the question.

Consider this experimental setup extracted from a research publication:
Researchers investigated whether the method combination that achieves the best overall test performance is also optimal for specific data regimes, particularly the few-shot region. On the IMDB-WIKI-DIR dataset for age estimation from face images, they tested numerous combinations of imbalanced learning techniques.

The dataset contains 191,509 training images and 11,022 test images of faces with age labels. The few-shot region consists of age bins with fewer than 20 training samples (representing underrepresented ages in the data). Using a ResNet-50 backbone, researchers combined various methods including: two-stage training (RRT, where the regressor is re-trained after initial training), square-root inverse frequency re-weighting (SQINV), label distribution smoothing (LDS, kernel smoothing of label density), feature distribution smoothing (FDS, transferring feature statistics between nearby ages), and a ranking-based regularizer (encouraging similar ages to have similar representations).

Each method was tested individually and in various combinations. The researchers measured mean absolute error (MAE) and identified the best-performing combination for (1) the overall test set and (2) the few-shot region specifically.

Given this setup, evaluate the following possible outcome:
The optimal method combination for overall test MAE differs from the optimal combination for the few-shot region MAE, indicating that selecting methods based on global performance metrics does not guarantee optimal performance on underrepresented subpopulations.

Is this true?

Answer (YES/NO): YES